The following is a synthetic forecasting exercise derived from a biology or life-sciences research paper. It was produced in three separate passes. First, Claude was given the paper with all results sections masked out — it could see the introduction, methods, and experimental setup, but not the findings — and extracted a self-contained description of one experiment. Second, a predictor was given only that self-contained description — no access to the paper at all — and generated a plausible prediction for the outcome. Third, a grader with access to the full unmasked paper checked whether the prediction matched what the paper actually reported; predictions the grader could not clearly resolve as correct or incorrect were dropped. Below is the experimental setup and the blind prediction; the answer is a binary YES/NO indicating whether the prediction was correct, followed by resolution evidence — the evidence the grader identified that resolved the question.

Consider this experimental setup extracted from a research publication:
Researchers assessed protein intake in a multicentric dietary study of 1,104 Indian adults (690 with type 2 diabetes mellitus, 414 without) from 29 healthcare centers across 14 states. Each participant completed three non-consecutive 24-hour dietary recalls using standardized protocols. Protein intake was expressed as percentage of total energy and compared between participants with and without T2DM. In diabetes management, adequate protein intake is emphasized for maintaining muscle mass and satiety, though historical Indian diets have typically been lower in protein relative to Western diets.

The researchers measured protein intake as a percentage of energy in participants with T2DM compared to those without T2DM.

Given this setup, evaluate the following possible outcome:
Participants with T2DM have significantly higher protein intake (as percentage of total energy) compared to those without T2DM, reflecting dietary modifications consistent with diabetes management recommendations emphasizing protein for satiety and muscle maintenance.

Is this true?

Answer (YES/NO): YES